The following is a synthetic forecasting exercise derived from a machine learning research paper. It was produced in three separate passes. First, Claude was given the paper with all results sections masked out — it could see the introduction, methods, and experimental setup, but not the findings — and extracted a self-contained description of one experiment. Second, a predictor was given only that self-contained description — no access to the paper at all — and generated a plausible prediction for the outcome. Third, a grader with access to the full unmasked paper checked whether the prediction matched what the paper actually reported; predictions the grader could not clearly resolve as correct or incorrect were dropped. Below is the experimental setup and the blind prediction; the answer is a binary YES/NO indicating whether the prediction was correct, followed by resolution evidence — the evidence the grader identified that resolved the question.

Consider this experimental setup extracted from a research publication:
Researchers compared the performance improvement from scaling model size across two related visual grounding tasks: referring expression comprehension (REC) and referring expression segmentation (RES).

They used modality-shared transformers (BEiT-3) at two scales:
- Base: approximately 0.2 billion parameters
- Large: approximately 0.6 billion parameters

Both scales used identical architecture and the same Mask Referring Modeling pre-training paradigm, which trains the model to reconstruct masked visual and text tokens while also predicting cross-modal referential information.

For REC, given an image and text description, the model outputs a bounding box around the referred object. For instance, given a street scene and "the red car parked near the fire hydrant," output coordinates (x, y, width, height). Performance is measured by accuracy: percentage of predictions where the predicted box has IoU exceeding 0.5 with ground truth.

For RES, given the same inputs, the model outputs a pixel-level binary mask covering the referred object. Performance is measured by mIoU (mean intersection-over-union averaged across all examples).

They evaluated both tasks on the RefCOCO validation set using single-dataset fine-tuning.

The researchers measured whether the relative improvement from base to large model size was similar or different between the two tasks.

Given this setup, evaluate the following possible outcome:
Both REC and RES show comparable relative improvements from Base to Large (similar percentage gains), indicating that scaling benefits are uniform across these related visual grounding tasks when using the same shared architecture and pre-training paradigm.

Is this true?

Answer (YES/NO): NO